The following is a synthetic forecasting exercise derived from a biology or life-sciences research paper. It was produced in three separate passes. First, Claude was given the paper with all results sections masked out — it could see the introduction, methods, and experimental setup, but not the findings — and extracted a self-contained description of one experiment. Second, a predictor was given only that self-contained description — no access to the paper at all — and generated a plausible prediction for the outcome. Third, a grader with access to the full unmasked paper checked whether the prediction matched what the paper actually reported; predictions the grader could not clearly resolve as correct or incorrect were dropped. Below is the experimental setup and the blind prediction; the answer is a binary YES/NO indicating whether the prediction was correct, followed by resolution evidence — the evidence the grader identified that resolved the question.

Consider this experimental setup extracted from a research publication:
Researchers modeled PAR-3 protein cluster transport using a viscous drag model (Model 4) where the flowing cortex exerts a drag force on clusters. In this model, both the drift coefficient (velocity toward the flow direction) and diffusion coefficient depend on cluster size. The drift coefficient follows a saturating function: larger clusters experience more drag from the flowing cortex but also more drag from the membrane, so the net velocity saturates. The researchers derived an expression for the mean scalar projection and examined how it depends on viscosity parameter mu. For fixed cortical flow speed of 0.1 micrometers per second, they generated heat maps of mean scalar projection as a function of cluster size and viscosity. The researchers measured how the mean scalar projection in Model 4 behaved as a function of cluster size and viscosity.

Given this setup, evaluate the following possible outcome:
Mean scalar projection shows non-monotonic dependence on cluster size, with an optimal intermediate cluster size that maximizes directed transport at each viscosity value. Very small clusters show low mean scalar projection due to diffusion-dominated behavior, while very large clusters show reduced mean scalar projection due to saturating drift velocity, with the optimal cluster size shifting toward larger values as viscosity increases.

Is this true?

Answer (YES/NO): NO